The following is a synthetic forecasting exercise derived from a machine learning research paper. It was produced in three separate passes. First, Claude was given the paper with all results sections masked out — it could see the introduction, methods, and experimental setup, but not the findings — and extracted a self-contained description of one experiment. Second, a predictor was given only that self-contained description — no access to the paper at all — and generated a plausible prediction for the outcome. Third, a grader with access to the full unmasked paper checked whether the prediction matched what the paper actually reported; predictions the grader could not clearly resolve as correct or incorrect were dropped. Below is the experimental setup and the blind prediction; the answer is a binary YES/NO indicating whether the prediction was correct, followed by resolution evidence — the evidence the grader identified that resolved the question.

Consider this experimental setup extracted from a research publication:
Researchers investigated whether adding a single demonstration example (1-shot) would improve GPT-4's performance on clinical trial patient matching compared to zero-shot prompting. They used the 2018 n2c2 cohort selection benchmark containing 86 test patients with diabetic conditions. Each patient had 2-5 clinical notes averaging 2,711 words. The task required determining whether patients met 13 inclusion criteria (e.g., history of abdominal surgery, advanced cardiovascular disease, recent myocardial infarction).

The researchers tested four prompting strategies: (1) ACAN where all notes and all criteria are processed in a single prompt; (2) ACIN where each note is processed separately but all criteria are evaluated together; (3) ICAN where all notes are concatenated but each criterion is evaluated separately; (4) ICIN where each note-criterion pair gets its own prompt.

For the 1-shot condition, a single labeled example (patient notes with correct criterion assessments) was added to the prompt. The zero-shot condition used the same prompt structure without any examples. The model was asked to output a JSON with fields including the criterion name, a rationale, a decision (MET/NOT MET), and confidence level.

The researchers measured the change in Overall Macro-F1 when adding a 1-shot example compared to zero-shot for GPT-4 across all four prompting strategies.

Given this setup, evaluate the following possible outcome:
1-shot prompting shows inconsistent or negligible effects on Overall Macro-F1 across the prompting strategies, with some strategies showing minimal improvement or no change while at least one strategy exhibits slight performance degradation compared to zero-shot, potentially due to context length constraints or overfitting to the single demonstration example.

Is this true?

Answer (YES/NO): NO